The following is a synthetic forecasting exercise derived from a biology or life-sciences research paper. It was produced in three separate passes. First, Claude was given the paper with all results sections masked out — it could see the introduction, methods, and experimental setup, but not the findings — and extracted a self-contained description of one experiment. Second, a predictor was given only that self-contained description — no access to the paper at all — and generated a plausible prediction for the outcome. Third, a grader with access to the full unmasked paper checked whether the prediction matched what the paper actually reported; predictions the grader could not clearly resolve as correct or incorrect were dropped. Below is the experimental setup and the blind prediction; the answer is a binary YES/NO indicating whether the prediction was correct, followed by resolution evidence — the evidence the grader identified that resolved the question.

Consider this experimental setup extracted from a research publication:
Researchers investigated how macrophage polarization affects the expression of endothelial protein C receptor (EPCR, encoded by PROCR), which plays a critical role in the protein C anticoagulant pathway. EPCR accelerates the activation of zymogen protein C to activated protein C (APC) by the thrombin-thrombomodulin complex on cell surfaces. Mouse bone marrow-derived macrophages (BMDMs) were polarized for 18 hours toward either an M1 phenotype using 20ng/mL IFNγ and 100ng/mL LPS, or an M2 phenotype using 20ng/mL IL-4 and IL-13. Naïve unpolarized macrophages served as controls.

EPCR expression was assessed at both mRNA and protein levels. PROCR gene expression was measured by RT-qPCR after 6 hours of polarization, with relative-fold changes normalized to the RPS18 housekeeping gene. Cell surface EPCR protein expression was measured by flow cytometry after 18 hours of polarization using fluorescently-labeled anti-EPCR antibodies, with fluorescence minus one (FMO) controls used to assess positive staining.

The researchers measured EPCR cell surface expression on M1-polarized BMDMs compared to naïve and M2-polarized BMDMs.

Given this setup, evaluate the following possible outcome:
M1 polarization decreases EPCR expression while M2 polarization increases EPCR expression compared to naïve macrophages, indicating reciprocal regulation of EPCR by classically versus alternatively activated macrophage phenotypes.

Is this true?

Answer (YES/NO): NO